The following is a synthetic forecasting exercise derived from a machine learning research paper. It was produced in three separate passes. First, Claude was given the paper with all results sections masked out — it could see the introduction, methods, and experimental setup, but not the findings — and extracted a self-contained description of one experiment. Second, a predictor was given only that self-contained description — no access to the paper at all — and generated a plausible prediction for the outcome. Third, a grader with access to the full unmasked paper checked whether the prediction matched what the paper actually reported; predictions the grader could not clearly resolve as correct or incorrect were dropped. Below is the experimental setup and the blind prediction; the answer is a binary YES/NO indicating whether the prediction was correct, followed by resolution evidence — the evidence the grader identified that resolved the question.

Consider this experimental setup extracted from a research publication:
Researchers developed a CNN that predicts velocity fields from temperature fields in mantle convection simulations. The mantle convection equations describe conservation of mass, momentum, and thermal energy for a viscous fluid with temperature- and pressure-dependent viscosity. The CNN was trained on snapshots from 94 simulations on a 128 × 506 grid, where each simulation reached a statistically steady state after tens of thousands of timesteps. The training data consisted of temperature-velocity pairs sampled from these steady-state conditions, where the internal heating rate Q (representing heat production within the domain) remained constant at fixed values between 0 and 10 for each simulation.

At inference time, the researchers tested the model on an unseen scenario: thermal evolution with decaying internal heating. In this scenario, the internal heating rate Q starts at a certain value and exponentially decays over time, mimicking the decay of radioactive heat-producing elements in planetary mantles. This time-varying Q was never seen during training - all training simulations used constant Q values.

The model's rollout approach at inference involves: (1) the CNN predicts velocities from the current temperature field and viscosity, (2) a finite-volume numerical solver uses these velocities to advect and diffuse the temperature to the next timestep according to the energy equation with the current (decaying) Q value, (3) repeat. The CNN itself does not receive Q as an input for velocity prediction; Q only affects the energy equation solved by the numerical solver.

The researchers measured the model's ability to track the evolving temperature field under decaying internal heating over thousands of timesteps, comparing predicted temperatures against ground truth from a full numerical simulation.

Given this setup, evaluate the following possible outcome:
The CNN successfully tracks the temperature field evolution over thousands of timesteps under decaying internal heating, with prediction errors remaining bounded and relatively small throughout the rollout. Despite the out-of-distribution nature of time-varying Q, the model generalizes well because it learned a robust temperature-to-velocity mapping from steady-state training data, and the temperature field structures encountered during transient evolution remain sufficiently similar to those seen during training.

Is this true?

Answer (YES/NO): YES